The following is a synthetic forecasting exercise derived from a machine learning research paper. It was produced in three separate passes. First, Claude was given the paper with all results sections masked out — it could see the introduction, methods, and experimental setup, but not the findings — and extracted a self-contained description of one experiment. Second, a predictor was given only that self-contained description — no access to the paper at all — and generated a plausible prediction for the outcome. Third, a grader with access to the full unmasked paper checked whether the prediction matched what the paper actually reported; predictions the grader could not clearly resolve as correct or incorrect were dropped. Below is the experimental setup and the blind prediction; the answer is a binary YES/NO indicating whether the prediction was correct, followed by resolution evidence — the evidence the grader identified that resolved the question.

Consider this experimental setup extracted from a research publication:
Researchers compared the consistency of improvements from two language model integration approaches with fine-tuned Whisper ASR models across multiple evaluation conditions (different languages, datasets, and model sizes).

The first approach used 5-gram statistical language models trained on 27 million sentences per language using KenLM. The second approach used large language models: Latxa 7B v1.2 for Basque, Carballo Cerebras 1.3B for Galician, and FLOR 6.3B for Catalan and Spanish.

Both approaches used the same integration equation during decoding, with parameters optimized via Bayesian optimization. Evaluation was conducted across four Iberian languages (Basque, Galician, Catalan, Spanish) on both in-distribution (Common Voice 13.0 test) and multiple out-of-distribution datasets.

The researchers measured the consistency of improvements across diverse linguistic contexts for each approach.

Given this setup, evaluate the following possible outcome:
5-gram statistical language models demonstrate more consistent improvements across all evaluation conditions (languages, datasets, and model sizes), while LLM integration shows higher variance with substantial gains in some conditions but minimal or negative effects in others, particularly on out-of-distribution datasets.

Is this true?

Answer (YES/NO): NO